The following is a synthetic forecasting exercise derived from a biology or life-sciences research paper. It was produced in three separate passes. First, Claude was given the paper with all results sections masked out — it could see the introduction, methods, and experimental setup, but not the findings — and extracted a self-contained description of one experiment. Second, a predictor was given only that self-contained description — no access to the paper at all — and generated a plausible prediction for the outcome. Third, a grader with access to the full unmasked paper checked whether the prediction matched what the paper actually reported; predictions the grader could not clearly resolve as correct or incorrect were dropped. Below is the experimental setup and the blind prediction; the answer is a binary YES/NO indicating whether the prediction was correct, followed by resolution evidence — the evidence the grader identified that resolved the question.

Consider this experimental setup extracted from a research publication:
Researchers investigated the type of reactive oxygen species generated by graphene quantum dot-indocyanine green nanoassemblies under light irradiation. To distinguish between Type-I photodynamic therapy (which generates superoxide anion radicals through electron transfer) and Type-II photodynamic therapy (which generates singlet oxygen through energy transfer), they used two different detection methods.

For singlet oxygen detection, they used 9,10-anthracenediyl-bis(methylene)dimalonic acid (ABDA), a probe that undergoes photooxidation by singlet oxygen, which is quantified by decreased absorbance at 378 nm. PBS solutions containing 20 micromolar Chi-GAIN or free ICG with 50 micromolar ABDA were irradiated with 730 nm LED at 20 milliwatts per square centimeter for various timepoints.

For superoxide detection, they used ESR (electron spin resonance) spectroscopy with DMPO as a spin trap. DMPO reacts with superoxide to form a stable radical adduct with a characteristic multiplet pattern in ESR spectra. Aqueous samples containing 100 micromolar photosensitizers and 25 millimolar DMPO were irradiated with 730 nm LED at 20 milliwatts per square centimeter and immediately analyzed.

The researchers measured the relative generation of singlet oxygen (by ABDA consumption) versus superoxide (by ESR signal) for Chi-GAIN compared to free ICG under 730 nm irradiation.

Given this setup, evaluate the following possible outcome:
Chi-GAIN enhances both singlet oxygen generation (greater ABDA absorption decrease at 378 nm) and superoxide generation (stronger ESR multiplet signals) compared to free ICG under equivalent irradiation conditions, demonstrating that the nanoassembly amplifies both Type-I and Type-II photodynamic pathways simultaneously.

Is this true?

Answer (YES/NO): NO